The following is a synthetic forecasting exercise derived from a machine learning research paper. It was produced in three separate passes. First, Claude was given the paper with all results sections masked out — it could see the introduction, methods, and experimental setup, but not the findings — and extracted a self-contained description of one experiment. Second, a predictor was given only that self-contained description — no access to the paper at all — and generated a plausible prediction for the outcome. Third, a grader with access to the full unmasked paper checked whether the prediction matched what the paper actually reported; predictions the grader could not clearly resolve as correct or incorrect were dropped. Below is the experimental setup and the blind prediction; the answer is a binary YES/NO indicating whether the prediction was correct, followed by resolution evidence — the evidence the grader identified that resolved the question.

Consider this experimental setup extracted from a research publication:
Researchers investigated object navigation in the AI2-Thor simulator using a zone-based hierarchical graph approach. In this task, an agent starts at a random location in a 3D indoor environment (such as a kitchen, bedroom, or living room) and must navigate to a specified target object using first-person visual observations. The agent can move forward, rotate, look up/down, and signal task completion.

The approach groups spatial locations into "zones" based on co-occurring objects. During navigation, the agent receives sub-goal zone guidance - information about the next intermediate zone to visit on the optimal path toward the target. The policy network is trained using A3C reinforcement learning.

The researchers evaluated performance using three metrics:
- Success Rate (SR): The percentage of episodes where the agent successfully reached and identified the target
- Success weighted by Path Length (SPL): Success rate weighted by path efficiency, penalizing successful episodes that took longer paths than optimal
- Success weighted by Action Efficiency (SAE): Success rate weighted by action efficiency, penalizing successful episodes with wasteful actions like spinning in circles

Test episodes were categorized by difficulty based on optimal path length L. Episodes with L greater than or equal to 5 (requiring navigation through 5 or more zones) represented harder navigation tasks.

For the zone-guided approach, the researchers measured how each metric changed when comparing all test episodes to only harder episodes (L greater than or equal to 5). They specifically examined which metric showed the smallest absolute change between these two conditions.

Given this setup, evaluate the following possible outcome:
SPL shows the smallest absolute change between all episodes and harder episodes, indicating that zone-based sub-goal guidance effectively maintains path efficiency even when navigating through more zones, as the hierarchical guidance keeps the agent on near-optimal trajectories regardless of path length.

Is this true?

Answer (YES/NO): YES